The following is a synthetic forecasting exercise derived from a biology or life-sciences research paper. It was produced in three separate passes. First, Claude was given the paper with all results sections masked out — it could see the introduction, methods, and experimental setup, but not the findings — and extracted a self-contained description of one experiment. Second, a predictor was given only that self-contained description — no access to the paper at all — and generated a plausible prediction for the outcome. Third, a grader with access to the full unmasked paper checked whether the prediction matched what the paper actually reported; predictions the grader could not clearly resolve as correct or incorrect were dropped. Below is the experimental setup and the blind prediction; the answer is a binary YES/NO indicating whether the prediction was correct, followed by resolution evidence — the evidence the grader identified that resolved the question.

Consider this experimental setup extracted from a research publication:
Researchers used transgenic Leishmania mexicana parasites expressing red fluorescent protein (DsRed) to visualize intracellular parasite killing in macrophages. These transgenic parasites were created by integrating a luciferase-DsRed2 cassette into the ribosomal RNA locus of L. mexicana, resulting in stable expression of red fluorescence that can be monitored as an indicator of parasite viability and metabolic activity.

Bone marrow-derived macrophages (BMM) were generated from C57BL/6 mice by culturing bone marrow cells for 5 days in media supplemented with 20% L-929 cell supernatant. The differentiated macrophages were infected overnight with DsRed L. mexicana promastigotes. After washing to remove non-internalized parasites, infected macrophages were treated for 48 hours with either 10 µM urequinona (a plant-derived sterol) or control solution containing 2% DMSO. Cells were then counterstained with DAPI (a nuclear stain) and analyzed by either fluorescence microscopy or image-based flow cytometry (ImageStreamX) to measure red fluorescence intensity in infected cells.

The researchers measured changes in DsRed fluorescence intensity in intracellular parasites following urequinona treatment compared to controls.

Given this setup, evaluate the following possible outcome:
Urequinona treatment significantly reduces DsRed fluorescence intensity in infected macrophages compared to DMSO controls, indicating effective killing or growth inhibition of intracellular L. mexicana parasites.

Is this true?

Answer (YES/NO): YES